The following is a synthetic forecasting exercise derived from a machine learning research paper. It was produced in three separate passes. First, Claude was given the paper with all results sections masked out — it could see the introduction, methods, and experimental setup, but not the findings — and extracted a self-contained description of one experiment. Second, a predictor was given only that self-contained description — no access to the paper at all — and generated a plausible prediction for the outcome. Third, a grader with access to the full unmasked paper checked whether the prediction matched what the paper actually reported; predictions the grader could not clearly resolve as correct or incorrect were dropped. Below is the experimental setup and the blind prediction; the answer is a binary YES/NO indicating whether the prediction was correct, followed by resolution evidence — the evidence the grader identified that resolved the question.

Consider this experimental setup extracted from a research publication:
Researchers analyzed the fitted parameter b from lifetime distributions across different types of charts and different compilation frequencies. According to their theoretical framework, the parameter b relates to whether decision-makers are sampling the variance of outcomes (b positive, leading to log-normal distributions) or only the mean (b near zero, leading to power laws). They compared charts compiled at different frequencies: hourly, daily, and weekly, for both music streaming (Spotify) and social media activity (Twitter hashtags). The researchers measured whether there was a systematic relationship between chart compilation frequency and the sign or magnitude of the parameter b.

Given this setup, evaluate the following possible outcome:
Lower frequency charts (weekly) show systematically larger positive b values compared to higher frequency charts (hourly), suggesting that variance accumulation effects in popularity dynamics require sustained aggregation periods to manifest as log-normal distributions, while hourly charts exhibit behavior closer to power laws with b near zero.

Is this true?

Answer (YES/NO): NO